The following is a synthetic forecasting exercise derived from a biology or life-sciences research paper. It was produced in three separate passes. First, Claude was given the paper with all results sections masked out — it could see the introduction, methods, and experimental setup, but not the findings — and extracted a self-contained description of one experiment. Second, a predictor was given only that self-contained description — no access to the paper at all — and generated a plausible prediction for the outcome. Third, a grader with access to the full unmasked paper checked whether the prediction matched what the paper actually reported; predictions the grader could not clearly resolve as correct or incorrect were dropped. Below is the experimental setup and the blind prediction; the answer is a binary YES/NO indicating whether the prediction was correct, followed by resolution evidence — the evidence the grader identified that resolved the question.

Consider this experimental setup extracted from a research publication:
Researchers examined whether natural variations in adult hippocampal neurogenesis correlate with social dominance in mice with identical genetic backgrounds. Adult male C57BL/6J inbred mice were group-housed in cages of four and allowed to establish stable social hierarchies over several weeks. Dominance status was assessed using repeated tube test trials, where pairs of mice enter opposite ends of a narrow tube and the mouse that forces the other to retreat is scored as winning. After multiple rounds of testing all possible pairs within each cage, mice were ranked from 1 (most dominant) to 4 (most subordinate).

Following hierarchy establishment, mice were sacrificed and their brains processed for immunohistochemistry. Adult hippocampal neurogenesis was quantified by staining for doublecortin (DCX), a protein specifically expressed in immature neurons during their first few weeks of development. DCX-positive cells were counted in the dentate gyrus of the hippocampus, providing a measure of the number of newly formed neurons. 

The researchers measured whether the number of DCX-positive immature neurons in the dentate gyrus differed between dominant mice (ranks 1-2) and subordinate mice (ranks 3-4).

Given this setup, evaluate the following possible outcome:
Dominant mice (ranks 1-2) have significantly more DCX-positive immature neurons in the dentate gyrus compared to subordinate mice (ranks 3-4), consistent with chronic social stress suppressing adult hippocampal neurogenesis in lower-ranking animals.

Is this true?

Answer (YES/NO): NO